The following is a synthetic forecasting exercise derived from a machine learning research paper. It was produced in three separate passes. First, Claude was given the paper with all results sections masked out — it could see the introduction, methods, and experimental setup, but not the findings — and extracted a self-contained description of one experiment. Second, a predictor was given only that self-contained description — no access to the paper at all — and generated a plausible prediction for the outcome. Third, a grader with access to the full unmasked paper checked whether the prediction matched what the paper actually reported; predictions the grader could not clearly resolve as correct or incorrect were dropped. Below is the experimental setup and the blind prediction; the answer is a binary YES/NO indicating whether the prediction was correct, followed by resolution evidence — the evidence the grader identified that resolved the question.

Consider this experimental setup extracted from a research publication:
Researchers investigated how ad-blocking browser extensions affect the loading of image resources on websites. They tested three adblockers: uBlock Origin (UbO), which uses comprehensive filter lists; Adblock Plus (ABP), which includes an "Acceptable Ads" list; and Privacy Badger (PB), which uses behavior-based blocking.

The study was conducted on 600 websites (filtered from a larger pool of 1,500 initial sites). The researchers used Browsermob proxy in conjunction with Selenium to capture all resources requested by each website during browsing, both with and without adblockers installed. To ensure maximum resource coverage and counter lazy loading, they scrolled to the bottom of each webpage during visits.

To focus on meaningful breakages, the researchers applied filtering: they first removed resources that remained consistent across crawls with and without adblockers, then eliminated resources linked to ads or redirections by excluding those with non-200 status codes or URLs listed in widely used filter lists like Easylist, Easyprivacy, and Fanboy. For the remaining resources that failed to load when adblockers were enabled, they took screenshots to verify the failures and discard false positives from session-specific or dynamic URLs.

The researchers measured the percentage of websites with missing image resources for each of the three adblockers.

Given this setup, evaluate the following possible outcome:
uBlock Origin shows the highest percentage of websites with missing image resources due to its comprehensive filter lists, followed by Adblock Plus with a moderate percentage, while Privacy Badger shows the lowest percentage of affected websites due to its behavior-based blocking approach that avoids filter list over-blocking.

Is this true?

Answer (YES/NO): YES